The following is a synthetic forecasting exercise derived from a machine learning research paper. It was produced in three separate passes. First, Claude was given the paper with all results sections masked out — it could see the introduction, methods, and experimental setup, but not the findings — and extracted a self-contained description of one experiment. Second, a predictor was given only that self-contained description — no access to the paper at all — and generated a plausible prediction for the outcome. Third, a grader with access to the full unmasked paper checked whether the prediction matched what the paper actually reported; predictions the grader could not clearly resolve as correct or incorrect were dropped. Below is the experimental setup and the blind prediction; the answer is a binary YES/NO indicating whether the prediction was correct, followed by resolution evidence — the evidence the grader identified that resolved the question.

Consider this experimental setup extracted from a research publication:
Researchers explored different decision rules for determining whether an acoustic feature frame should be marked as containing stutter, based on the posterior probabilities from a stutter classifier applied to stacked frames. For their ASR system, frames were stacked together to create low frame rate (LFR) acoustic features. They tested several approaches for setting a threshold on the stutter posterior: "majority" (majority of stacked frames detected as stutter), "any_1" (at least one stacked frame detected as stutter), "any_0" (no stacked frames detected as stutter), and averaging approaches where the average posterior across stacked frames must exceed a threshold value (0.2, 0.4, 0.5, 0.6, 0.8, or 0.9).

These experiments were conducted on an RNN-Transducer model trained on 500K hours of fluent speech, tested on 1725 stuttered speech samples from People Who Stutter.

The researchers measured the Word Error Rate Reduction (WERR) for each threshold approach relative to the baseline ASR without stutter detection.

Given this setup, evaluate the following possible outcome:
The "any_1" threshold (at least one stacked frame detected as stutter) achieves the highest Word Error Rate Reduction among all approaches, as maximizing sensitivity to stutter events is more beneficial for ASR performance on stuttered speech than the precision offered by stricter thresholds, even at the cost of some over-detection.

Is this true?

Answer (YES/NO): NO